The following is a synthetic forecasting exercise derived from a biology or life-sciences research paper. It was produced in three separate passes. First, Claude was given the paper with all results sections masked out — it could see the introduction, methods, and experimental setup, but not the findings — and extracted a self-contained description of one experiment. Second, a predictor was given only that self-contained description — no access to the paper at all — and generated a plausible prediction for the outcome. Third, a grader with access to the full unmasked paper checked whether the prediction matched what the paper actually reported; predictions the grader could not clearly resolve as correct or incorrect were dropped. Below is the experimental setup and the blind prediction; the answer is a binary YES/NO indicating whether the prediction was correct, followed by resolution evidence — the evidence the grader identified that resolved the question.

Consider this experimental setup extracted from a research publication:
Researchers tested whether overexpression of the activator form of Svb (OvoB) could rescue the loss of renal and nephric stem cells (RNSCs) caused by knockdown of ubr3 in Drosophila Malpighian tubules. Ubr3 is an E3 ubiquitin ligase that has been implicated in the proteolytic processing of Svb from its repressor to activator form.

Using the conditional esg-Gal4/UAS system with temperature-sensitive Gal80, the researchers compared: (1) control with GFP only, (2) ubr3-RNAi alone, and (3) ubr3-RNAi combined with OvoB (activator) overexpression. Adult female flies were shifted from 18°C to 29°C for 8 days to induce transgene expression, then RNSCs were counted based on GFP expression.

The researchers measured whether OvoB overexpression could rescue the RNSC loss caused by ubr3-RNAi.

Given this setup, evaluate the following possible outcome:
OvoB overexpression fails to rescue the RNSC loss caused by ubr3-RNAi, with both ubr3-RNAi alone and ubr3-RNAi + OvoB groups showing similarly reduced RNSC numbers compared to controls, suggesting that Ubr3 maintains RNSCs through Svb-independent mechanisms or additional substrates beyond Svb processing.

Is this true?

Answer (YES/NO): NO